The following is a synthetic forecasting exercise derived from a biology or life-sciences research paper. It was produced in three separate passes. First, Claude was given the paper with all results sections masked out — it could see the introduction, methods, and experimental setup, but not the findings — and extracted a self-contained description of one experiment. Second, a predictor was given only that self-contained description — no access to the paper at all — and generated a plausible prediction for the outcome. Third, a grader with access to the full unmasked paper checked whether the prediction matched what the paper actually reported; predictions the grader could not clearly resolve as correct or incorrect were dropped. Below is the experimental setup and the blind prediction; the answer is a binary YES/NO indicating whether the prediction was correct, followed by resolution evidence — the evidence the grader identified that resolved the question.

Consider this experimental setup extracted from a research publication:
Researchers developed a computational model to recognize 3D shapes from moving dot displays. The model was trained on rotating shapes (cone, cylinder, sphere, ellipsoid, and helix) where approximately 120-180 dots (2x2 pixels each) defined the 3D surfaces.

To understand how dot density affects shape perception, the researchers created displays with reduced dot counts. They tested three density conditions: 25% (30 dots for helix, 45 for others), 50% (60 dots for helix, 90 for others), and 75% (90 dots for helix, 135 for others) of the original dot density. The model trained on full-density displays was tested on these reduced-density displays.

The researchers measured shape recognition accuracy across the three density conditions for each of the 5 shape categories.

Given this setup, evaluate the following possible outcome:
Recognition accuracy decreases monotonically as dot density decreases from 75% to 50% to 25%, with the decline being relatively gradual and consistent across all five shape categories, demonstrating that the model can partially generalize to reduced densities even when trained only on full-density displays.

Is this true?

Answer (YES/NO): NO